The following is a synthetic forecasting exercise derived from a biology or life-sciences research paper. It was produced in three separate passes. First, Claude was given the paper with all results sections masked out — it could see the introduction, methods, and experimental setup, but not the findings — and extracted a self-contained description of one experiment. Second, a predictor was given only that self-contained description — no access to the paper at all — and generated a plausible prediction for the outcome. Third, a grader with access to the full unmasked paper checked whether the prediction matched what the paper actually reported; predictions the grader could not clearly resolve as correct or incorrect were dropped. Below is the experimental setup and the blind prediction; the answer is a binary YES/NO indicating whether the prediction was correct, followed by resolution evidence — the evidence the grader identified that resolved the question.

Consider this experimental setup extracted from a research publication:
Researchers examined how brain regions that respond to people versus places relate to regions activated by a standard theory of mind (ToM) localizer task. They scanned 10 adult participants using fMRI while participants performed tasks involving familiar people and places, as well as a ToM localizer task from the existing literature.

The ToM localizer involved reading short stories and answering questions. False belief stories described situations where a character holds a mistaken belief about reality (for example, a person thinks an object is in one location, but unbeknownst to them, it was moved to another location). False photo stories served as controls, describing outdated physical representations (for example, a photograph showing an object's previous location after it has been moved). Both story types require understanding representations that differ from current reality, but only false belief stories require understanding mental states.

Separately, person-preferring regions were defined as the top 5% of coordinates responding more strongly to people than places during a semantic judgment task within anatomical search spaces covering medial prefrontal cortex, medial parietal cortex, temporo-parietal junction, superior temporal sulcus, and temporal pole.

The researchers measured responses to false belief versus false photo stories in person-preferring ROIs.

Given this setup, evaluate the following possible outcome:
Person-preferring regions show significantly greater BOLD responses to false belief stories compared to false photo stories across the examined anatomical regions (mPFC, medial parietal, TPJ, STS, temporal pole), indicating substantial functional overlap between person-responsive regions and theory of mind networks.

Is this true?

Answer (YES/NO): YES